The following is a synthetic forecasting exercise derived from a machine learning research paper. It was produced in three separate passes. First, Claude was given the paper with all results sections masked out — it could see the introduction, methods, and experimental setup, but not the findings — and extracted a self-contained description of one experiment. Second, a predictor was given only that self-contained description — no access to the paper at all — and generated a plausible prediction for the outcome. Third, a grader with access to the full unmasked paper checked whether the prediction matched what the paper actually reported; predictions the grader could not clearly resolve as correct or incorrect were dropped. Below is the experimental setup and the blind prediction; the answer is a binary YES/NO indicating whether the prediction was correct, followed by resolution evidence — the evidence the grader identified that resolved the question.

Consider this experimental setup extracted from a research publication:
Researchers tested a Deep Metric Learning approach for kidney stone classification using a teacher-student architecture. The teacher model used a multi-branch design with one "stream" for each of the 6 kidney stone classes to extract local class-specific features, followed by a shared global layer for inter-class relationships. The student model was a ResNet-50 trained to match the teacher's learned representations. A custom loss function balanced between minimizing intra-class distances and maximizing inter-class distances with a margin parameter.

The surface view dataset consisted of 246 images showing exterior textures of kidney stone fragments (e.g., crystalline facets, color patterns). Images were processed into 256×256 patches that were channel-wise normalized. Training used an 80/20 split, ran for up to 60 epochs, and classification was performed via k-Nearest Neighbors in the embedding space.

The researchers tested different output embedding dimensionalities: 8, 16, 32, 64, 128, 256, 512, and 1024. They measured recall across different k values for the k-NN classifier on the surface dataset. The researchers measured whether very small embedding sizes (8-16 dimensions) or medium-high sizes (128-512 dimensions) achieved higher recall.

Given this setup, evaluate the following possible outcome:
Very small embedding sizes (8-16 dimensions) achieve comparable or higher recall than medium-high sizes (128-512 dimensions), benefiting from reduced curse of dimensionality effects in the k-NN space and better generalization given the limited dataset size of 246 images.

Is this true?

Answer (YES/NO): NO